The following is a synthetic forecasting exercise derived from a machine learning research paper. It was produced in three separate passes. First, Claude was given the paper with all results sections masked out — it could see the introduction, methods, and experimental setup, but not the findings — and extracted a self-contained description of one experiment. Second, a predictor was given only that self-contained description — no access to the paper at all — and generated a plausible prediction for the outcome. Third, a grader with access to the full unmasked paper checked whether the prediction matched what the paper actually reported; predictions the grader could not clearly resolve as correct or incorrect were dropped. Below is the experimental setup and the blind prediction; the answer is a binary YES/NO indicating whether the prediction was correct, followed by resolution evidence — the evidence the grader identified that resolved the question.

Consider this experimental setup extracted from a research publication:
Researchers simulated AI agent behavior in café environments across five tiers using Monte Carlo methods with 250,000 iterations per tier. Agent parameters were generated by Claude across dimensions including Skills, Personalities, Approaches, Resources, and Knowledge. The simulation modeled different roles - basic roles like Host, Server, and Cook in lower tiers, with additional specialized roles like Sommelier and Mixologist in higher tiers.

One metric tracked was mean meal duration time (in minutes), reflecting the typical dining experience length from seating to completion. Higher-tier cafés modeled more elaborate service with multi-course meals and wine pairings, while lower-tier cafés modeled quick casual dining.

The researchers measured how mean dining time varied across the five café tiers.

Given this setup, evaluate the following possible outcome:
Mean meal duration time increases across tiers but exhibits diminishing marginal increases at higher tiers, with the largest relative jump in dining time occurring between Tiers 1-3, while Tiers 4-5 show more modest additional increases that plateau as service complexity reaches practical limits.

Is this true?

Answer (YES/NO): NO